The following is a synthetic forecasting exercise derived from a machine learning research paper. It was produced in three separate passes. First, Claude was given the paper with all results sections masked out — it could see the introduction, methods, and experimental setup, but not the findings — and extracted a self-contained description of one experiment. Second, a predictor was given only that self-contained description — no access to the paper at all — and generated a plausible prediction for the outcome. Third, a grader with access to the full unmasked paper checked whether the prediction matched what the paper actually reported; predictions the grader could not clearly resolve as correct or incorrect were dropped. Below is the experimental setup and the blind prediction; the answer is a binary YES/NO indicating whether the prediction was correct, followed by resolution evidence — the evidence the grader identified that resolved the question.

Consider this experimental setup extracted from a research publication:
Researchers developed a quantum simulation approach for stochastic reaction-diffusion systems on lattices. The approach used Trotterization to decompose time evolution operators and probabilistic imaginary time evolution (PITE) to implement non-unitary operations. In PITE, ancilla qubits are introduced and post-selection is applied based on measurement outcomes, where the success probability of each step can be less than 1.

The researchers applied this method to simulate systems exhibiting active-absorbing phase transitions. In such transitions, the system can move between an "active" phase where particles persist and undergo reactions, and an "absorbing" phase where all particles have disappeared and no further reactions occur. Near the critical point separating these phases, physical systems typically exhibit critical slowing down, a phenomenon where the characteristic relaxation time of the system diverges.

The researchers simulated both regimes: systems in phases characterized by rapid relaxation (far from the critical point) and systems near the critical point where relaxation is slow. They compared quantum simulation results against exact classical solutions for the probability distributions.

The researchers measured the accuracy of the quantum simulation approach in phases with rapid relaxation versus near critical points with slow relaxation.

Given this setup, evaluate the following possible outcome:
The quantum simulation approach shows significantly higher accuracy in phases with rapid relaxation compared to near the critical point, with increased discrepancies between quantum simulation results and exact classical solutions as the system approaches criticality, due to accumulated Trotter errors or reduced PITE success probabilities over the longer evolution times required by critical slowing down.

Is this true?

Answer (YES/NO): YES